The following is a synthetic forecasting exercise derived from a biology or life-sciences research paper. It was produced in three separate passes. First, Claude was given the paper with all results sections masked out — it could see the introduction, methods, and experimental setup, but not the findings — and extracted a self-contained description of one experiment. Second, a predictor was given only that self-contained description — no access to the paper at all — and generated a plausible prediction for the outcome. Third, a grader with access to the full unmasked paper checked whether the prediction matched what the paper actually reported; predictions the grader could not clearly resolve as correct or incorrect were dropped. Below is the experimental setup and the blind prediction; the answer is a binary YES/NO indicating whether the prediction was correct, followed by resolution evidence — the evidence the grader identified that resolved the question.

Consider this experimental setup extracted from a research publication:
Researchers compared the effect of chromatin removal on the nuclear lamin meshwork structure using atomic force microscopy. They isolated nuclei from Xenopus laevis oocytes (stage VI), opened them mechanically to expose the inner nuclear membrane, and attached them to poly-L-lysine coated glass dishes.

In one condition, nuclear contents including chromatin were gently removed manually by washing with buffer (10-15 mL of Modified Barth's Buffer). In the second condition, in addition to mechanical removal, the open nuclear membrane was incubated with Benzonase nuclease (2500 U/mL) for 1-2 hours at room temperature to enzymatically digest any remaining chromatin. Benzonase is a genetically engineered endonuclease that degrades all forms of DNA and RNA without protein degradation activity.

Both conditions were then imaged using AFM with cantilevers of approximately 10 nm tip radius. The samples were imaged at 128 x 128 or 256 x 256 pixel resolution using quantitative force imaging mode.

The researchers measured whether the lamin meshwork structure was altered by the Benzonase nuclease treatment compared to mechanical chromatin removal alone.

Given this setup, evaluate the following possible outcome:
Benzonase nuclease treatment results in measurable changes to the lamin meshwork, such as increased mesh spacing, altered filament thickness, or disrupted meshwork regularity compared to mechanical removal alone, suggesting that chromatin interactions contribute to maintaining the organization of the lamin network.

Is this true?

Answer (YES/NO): NO